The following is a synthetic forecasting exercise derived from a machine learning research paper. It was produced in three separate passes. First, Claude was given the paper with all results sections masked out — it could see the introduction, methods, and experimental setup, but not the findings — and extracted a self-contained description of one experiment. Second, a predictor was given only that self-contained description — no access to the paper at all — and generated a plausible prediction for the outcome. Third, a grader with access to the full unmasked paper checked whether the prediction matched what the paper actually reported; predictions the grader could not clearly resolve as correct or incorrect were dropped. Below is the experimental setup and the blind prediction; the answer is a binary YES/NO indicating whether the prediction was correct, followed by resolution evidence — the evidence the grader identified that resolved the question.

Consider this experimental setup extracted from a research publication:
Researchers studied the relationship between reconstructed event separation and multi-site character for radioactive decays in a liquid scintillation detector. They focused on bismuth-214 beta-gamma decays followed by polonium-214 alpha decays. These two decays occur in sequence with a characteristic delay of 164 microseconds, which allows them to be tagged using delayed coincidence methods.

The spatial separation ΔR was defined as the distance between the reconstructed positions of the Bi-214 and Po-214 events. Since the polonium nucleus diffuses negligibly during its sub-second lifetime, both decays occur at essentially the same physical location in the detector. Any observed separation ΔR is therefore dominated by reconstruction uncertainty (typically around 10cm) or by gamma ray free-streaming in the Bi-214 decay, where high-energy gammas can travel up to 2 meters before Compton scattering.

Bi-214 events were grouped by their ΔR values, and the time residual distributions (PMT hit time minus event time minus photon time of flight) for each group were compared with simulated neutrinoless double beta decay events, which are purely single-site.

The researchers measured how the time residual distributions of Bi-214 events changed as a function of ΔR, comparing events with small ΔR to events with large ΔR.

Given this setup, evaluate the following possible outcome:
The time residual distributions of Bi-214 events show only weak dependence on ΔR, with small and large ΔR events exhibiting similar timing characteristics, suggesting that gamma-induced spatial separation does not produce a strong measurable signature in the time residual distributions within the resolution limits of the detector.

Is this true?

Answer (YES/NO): NO